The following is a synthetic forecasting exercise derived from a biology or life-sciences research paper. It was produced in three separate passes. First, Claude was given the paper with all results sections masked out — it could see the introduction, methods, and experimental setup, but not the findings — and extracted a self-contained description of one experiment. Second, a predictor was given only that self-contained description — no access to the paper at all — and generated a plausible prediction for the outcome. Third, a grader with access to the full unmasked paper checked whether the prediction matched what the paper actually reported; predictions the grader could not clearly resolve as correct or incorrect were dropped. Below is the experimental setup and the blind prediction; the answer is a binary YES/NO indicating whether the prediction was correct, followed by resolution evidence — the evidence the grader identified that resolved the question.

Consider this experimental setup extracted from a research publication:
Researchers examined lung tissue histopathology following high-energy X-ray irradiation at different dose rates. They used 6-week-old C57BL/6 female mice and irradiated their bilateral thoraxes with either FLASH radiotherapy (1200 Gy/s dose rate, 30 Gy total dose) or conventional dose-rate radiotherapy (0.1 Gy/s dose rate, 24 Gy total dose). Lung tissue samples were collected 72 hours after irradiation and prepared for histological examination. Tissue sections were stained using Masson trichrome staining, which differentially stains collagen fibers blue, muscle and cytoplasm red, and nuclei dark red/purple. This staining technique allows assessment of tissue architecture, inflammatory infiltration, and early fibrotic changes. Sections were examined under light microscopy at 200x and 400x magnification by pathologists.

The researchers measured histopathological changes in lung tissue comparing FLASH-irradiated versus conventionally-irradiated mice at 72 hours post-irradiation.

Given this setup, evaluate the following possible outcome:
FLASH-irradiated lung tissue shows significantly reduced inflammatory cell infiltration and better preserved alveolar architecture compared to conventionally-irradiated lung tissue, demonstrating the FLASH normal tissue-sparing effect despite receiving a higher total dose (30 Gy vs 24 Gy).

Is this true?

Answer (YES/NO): NO